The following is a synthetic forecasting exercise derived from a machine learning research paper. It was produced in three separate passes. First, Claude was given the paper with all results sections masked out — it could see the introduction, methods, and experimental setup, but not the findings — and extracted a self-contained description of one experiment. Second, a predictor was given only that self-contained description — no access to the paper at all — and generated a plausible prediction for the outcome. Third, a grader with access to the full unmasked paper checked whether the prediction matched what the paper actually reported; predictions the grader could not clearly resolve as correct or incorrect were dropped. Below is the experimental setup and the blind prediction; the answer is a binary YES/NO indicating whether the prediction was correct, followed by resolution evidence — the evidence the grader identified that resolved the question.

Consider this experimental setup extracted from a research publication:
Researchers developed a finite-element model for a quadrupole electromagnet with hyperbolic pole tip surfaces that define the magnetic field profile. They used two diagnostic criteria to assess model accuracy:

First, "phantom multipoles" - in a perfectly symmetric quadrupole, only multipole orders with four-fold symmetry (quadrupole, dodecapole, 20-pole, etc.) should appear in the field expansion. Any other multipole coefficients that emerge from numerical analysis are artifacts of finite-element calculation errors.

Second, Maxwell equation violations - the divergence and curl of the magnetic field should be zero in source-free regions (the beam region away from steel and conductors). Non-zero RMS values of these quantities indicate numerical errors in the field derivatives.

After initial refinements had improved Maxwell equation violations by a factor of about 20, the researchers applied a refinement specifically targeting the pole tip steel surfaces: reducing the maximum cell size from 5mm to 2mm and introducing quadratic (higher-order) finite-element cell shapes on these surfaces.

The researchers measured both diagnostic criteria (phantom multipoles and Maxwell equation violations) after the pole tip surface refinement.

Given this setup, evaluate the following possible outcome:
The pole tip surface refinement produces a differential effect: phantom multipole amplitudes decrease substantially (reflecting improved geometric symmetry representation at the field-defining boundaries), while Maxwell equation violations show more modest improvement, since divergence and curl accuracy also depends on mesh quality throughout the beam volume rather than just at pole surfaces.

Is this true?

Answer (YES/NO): NO